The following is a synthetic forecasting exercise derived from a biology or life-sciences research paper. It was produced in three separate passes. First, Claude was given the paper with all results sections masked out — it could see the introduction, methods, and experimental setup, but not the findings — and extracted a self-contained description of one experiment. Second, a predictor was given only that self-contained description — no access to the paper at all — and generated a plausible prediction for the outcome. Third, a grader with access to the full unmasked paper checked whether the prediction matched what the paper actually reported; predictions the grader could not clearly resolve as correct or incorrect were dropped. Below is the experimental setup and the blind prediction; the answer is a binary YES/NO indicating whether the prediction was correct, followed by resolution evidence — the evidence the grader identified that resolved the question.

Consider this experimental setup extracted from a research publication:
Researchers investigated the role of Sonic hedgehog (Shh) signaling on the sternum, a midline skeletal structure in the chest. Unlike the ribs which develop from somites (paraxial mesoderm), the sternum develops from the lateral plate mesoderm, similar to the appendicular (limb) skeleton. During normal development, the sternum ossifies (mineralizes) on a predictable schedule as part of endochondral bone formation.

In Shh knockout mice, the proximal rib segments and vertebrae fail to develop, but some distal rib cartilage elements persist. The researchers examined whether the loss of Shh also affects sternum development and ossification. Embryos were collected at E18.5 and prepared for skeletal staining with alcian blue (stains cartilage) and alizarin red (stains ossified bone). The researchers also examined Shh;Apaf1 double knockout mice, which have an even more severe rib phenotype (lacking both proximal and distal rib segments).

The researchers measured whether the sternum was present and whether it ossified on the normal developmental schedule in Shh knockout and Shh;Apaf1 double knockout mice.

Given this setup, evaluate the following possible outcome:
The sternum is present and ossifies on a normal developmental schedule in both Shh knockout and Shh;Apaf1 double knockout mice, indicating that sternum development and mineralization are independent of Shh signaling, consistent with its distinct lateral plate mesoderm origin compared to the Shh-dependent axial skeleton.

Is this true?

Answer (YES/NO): NO